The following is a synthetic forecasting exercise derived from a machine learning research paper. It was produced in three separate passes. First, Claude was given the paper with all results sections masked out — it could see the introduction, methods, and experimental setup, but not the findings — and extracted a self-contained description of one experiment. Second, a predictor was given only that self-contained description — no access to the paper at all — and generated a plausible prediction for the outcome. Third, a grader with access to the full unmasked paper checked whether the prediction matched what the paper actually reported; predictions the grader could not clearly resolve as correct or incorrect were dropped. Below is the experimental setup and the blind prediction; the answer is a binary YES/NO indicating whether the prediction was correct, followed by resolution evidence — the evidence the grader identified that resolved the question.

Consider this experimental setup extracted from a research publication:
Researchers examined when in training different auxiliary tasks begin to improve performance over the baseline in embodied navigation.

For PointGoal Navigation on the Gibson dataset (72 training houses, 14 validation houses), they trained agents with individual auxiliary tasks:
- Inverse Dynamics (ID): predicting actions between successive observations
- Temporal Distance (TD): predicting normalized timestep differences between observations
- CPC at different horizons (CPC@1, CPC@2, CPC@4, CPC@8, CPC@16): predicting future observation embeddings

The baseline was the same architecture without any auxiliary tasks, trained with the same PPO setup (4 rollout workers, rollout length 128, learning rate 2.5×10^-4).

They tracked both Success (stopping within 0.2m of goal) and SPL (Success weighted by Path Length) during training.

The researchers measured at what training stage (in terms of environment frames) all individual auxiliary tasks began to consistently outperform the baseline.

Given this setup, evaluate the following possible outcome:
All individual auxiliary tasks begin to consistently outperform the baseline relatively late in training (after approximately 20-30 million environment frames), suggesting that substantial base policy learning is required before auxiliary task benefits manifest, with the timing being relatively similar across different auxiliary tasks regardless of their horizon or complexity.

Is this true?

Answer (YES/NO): NO